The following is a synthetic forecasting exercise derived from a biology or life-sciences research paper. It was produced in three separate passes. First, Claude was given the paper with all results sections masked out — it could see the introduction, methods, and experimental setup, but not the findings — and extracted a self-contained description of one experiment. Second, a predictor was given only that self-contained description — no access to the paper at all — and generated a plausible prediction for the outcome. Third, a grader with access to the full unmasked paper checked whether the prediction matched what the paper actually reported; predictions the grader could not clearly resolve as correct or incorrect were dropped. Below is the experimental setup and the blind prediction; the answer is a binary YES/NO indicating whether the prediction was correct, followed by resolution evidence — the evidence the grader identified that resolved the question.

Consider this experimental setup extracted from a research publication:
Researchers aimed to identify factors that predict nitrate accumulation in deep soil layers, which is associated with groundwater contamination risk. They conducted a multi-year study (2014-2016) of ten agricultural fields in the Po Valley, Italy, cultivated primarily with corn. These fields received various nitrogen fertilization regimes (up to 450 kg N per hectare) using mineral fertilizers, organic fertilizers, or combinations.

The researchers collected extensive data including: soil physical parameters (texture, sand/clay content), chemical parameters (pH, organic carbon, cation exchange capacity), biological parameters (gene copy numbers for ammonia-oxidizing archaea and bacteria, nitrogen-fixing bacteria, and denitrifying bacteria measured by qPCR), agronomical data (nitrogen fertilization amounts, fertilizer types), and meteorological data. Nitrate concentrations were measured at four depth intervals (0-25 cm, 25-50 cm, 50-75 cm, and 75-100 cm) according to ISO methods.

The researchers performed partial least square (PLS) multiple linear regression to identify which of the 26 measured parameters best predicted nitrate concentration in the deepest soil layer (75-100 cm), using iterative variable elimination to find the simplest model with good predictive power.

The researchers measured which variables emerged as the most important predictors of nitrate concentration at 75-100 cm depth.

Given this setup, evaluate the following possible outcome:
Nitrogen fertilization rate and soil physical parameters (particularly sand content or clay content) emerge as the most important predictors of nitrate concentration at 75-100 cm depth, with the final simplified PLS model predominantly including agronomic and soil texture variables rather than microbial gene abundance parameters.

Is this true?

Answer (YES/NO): NO